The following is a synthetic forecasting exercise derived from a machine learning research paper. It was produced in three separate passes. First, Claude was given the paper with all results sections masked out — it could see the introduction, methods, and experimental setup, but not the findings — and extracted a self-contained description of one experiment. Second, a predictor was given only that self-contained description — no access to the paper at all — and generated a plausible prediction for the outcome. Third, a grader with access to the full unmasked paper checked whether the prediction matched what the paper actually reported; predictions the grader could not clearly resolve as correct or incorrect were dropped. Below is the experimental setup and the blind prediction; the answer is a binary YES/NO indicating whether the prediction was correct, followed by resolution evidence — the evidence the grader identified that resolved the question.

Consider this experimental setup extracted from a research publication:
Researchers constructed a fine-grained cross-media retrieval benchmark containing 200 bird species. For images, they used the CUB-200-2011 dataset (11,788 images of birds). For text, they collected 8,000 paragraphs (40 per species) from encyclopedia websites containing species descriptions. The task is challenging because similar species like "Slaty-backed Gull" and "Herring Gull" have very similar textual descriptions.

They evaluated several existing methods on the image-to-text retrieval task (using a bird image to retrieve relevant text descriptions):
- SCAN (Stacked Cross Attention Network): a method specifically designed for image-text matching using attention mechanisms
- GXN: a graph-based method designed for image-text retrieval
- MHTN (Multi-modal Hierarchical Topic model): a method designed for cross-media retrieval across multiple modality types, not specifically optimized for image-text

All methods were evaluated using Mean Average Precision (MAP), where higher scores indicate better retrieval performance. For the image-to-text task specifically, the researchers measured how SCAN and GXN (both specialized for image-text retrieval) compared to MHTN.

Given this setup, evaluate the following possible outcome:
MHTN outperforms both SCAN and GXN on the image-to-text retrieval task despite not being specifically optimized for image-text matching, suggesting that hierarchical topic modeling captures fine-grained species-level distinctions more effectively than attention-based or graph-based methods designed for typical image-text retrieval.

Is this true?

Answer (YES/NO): YES